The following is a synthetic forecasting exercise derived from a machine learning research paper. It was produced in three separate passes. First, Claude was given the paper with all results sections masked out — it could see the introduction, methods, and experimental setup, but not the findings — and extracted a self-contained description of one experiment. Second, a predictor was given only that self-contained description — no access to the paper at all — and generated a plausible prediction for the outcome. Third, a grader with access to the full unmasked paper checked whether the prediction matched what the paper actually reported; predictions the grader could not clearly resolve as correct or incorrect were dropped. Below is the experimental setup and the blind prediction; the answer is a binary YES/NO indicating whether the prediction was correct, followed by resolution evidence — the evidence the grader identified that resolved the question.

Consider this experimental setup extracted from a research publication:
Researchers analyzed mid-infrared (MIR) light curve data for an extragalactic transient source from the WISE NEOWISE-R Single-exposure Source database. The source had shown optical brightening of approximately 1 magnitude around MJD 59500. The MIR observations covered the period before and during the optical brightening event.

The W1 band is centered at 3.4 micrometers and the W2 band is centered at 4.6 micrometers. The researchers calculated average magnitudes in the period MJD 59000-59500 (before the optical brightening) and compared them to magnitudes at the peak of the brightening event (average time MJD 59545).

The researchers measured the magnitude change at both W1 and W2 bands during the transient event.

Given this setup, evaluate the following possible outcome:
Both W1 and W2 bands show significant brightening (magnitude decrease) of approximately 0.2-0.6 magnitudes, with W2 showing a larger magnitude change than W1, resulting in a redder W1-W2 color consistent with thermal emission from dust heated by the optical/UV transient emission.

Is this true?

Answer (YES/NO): NO